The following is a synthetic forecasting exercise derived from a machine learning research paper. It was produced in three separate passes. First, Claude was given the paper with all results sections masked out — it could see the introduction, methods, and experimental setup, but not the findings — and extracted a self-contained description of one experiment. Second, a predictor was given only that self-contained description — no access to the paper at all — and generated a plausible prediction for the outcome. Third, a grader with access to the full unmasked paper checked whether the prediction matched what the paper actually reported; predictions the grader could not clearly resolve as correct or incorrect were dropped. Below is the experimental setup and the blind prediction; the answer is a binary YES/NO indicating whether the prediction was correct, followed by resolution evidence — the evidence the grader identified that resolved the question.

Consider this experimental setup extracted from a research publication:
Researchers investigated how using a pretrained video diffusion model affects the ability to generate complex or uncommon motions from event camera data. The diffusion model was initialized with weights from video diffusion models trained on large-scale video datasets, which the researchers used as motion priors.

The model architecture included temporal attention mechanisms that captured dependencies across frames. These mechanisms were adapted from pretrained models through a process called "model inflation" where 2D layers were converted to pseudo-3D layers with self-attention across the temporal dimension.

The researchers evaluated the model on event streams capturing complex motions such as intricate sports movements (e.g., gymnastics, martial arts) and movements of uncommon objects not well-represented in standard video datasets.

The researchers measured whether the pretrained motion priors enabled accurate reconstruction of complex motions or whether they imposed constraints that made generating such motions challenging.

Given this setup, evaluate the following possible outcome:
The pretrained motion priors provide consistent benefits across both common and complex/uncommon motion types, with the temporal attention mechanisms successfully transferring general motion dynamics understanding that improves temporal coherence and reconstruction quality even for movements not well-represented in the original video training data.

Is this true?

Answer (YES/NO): NO